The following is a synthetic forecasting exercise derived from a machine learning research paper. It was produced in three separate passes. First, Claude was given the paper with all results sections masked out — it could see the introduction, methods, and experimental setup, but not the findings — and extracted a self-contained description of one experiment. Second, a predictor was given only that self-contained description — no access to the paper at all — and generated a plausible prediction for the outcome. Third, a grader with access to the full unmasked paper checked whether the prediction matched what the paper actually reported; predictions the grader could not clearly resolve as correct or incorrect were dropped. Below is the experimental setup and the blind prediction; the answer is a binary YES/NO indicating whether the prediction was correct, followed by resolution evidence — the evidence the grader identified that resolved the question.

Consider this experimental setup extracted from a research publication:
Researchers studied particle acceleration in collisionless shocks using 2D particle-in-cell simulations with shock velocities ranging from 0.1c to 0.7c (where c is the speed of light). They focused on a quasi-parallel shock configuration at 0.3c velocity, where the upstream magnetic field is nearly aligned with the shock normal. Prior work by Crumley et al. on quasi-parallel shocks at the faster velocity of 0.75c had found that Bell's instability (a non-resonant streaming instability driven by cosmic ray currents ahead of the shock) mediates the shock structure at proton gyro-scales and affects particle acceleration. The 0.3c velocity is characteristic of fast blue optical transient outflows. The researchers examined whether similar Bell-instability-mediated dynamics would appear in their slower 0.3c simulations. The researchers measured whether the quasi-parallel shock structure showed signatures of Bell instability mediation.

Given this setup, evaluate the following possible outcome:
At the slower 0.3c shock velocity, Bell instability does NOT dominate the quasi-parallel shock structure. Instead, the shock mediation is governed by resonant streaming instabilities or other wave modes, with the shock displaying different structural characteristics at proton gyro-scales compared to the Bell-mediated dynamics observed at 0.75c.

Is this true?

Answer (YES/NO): NO